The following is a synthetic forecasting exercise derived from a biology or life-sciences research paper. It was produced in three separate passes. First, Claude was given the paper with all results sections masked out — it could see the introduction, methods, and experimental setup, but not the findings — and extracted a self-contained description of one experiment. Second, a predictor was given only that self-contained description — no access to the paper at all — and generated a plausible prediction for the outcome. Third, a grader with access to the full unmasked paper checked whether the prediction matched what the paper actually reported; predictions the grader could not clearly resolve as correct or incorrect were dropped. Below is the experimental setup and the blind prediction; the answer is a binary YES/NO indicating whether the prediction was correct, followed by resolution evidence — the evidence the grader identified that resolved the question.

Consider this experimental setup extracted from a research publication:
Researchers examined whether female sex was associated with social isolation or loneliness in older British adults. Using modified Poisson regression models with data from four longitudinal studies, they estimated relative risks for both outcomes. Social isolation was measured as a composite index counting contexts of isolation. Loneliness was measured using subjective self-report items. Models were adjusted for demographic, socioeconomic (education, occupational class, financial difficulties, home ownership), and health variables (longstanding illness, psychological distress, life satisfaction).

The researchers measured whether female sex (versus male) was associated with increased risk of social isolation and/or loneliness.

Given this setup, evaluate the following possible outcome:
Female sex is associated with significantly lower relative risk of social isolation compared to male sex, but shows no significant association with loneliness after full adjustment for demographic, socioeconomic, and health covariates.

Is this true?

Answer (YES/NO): NO